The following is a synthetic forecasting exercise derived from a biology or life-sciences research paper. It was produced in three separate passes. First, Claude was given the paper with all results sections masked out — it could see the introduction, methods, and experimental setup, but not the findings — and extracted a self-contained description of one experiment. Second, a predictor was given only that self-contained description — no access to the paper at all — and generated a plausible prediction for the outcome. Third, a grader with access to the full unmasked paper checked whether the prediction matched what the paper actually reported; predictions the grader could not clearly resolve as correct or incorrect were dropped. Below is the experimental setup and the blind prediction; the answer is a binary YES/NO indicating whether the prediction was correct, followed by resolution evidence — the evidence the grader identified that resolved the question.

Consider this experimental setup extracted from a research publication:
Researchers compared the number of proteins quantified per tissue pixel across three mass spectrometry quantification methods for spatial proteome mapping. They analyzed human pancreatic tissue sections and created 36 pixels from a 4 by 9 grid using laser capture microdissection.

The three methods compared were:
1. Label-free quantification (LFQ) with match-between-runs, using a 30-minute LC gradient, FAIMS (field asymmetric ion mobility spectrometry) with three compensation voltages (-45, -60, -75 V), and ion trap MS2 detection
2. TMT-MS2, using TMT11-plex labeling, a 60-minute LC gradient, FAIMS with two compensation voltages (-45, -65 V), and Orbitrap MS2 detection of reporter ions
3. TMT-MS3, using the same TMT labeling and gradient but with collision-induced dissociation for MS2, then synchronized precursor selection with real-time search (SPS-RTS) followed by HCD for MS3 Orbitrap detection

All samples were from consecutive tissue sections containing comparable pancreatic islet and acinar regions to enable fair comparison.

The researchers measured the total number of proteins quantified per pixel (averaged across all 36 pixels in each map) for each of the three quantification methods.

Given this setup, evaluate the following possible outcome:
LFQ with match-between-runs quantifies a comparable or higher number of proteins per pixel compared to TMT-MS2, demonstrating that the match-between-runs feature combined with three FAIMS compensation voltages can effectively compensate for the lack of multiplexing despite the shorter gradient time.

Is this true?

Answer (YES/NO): YES